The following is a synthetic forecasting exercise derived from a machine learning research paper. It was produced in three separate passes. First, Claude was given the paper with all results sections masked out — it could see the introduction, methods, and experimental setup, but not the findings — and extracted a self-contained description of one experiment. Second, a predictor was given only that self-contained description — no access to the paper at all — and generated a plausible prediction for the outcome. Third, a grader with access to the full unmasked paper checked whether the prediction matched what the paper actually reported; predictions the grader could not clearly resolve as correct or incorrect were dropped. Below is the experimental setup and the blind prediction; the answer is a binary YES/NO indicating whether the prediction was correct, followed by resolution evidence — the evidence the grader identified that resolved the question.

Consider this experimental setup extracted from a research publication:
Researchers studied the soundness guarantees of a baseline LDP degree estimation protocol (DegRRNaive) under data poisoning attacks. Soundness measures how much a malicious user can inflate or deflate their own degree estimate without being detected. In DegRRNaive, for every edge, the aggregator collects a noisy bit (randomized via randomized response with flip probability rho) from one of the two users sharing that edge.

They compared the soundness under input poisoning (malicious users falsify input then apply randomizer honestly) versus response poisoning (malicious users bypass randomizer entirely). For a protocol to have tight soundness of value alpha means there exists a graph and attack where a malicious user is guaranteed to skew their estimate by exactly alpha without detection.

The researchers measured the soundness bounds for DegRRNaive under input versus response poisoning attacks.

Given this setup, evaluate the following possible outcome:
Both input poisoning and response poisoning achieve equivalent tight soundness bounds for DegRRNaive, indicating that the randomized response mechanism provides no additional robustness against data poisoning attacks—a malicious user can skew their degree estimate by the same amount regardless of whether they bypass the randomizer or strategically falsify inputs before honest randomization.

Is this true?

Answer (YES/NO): NO